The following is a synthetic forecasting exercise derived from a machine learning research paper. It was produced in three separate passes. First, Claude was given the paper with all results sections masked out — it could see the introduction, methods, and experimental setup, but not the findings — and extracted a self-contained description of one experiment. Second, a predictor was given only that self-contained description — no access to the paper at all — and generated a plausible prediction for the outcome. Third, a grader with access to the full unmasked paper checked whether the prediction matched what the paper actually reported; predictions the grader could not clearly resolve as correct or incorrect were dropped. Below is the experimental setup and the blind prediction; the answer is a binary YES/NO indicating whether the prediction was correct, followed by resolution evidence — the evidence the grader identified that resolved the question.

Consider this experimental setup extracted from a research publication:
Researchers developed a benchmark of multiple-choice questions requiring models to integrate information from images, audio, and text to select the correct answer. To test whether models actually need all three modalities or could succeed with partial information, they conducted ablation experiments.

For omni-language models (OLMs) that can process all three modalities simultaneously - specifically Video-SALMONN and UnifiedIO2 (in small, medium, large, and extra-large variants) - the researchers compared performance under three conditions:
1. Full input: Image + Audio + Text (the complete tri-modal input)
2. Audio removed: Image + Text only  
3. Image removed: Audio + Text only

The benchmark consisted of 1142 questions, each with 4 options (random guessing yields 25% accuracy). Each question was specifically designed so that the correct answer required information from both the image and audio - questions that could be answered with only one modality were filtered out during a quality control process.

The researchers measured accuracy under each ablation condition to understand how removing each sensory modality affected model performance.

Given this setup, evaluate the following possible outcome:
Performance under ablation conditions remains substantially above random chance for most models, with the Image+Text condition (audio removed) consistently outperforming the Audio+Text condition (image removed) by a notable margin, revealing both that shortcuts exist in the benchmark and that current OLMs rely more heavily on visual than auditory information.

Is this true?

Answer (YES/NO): NO